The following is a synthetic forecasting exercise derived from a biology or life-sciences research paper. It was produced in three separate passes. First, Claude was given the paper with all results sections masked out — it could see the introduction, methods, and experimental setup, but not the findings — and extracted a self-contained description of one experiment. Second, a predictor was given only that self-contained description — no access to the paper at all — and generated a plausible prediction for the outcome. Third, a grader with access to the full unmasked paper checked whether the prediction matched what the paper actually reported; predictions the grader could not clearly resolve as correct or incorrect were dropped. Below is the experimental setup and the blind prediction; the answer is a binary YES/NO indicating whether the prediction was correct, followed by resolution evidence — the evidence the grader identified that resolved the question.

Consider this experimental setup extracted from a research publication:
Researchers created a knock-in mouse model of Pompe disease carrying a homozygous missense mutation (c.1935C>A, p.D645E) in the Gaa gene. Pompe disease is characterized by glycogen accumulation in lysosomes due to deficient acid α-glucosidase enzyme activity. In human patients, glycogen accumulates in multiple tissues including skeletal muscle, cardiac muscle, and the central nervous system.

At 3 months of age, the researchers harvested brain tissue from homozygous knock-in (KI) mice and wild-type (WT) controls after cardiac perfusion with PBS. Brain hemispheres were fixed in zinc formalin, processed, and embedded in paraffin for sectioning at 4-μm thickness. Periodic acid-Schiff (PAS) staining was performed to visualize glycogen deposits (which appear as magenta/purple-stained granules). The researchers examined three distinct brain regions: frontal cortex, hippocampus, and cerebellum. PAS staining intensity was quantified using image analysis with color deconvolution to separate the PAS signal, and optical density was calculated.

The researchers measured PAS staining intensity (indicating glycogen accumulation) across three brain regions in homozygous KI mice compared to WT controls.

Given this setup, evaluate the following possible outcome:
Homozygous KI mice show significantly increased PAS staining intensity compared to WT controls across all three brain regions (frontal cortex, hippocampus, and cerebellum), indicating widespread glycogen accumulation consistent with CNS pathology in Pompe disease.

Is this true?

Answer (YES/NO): NO